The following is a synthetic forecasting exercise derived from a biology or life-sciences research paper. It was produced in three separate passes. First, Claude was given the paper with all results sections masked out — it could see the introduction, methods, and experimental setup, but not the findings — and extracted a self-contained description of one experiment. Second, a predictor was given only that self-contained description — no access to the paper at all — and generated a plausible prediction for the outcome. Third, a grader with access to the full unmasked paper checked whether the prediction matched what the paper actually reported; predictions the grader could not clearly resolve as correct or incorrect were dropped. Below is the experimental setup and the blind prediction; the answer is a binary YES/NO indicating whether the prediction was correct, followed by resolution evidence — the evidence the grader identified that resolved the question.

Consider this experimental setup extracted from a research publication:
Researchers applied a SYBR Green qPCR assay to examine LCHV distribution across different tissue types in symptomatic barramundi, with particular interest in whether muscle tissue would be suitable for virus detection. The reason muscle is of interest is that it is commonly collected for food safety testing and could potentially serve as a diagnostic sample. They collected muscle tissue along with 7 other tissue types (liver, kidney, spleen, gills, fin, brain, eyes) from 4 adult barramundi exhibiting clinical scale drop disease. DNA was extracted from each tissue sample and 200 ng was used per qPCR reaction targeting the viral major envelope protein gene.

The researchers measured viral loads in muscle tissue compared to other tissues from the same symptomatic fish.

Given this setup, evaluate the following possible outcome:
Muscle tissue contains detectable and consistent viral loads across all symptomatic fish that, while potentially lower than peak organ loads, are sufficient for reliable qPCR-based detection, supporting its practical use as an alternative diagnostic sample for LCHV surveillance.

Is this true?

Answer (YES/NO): NO